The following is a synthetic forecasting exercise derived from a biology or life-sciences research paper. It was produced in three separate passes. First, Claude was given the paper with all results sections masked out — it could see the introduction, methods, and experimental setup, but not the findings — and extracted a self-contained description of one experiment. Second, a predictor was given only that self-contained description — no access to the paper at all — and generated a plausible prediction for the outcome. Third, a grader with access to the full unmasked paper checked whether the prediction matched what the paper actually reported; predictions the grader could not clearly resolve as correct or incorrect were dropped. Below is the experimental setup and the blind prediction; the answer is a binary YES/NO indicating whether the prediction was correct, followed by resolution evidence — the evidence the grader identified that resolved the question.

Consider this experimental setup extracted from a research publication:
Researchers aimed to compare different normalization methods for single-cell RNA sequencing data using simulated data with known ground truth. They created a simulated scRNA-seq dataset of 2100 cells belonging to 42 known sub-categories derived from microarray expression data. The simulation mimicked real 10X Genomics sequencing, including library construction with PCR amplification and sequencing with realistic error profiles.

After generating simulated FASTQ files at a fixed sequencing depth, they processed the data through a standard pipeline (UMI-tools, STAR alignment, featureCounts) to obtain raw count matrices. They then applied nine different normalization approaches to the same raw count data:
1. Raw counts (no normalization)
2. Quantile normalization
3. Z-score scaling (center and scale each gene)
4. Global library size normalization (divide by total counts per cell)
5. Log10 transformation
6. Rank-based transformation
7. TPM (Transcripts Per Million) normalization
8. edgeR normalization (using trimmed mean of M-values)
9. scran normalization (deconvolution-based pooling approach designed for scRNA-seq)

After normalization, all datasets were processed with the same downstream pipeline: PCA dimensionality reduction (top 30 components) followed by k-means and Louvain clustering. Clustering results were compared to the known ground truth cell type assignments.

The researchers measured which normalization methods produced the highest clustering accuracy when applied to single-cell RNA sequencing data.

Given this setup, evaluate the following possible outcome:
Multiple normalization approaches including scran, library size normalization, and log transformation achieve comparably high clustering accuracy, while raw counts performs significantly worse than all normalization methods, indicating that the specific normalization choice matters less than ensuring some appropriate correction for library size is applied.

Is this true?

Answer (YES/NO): NO